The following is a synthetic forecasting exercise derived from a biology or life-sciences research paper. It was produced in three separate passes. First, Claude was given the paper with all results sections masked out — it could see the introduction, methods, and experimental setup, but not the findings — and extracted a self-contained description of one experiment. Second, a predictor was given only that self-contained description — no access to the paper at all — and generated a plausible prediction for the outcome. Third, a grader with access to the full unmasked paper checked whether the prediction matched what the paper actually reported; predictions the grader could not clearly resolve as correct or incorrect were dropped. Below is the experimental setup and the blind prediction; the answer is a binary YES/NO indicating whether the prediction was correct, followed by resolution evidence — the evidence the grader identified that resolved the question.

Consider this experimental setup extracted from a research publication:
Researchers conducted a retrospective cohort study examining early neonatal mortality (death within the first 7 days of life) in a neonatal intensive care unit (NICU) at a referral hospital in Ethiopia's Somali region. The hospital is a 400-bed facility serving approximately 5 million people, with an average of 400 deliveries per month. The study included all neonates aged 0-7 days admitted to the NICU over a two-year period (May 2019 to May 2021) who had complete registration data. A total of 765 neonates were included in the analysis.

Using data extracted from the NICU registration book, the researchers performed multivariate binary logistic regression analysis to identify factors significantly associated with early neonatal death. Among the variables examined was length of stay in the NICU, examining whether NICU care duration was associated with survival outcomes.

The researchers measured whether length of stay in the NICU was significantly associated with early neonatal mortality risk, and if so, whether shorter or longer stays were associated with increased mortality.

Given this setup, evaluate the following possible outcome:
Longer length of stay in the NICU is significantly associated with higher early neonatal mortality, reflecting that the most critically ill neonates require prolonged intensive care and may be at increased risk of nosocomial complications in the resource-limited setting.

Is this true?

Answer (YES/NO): NO